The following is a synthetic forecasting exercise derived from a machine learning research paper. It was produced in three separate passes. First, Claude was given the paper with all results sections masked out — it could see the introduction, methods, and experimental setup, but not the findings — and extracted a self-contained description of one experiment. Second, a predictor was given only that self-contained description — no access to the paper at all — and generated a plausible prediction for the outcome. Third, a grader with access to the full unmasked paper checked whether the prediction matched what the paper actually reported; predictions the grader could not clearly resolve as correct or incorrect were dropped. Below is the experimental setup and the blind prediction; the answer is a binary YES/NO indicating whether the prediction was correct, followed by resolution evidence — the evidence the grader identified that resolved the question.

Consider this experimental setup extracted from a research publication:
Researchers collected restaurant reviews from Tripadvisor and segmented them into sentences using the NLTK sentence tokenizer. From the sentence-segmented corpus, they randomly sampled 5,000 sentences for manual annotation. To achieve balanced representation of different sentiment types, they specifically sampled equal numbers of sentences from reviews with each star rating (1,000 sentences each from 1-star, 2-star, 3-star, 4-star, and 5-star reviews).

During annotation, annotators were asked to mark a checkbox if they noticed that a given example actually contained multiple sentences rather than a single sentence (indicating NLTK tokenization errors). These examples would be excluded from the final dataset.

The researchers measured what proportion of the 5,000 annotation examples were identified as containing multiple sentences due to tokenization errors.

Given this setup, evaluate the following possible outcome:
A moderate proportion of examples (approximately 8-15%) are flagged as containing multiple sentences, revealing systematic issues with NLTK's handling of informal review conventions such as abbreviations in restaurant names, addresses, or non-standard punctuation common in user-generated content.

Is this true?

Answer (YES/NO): YES